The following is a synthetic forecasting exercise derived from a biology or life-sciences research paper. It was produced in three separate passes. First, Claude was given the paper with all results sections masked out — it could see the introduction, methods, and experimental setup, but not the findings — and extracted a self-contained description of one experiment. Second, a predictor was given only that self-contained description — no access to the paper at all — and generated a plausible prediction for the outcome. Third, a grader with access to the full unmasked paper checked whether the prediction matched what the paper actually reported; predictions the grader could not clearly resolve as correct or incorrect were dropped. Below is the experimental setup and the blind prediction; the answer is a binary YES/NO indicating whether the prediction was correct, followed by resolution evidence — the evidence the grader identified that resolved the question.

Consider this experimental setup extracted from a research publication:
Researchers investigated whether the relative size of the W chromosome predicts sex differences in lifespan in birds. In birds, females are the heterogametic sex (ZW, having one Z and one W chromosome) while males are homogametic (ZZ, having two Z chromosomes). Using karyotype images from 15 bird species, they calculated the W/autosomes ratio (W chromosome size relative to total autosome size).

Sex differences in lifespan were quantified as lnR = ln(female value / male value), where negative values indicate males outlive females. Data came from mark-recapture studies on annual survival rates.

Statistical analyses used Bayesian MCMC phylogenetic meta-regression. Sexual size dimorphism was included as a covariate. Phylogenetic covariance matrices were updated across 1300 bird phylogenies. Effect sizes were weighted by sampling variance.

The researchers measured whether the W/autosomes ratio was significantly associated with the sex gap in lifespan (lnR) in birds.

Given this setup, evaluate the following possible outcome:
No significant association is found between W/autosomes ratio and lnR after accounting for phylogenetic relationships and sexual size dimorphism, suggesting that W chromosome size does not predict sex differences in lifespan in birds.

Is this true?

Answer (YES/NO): YES